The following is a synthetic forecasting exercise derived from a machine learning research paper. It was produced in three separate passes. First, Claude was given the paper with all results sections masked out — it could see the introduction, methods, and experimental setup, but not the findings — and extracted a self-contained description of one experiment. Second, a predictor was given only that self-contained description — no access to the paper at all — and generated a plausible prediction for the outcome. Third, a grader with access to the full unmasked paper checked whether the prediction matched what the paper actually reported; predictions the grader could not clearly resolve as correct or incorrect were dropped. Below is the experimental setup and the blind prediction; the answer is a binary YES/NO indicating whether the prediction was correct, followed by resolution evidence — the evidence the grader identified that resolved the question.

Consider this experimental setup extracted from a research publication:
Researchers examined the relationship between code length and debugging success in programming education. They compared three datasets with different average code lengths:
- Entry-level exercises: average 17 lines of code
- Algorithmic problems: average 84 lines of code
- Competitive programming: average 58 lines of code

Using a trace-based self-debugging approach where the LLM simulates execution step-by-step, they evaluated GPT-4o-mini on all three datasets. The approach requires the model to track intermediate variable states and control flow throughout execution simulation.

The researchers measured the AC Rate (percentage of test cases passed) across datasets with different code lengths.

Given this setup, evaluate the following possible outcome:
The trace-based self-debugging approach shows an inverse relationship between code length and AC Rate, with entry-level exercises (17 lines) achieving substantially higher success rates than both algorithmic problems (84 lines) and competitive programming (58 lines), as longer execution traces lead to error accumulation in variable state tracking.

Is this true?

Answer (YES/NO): YES